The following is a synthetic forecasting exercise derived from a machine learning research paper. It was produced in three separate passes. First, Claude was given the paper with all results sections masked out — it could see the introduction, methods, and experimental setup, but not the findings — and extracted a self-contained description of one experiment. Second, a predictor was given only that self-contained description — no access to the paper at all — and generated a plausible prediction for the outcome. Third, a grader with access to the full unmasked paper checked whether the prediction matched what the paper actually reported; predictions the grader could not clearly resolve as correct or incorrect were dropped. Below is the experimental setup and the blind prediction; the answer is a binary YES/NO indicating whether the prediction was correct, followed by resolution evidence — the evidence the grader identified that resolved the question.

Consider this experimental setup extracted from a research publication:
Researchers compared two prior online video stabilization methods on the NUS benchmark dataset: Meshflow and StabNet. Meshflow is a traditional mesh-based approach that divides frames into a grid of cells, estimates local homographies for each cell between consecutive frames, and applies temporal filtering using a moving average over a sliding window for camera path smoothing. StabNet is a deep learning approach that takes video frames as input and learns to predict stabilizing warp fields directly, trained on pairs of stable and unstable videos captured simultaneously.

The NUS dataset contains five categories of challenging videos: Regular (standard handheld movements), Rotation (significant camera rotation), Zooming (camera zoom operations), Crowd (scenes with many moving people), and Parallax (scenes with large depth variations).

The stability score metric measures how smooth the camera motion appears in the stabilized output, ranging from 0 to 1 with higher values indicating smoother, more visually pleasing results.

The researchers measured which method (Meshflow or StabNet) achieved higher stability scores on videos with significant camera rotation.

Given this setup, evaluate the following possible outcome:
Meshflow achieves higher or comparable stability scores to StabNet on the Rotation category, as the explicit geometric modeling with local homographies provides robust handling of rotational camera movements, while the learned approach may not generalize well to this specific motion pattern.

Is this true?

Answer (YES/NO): YES